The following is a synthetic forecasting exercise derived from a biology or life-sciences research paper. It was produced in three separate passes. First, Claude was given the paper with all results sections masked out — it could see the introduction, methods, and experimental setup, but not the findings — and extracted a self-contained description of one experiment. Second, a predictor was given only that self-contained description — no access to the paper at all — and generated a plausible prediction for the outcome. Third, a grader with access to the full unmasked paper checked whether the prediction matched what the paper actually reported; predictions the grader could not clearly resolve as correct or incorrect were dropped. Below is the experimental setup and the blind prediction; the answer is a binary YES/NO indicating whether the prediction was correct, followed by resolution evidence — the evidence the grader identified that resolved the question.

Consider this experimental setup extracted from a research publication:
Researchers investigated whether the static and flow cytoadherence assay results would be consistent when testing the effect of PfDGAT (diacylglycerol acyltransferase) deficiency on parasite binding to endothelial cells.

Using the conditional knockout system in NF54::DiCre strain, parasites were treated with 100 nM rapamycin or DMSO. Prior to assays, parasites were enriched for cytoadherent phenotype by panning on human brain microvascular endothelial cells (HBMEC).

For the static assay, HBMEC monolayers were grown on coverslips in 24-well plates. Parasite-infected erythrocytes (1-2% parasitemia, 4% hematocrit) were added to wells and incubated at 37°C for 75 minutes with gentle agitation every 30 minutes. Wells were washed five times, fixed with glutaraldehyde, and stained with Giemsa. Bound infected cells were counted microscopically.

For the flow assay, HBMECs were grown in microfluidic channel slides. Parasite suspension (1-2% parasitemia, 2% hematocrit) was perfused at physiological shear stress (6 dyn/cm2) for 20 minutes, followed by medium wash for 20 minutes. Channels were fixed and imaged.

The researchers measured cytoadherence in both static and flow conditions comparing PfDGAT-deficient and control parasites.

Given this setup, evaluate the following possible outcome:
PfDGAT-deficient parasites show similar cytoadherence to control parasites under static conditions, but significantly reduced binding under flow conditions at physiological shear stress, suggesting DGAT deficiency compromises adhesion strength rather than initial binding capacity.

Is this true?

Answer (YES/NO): NO